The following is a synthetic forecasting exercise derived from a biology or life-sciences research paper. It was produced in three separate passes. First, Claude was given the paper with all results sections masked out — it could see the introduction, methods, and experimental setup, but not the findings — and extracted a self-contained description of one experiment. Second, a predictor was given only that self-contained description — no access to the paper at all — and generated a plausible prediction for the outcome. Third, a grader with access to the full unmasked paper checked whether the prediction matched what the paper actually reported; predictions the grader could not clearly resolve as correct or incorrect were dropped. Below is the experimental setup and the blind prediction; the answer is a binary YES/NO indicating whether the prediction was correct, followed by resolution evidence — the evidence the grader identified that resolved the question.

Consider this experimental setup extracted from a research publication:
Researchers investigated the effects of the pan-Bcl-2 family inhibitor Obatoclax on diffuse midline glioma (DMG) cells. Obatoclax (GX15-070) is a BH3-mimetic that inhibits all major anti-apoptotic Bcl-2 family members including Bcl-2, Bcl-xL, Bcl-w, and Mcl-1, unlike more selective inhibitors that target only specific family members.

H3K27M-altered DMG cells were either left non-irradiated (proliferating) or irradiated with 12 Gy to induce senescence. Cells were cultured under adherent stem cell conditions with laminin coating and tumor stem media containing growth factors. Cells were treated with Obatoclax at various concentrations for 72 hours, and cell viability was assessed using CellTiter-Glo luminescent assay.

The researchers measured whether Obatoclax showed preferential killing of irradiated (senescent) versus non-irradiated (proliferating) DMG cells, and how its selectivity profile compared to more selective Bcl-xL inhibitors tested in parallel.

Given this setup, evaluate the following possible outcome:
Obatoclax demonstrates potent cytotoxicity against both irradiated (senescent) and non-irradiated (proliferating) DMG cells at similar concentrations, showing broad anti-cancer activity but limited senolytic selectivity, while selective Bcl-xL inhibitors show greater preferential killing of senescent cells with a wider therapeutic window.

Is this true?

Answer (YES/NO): YES